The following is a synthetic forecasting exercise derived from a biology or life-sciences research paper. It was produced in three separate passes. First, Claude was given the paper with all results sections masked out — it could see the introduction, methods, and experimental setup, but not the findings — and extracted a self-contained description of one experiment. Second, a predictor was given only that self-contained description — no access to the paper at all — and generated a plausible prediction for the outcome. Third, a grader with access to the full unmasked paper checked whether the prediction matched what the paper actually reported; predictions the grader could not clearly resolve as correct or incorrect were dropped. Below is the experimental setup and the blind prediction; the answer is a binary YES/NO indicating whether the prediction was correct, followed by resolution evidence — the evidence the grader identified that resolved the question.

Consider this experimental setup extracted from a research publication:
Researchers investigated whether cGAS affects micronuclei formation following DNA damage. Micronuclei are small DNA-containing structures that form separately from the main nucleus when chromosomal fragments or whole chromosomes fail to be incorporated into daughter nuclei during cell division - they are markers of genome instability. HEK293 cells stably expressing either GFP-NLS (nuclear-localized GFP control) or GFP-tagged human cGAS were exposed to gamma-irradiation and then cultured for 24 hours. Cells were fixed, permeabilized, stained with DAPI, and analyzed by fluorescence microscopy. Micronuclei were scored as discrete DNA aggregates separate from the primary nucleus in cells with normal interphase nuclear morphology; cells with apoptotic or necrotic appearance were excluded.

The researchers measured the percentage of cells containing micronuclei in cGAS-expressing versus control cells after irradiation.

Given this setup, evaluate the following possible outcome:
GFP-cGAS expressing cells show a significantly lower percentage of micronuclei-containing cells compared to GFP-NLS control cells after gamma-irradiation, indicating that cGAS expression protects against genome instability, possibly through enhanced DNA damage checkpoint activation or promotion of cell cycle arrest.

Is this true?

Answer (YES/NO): NO